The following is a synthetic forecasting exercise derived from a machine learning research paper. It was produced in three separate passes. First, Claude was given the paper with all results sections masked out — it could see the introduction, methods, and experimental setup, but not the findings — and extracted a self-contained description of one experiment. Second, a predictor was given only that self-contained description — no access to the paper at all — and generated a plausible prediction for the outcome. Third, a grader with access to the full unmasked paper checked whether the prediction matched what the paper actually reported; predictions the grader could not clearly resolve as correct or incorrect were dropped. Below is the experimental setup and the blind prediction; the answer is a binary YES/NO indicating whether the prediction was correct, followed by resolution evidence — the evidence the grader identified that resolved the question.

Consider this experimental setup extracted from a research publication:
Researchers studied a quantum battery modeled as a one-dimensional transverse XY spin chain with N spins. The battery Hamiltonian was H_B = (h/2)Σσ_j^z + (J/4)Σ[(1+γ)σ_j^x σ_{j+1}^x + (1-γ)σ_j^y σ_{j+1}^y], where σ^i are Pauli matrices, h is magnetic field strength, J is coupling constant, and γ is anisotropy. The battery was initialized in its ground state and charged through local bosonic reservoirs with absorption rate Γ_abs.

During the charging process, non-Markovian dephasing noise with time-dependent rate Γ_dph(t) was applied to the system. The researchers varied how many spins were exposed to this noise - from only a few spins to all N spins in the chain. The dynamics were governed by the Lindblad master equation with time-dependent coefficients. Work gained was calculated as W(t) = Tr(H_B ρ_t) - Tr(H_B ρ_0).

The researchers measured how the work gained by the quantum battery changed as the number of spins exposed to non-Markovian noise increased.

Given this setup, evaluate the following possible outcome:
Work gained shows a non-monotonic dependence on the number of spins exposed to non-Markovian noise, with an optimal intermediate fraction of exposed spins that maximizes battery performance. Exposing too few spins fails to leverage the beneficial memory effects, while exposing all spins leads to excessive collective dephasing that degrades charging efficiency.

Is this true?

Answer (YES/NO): NO